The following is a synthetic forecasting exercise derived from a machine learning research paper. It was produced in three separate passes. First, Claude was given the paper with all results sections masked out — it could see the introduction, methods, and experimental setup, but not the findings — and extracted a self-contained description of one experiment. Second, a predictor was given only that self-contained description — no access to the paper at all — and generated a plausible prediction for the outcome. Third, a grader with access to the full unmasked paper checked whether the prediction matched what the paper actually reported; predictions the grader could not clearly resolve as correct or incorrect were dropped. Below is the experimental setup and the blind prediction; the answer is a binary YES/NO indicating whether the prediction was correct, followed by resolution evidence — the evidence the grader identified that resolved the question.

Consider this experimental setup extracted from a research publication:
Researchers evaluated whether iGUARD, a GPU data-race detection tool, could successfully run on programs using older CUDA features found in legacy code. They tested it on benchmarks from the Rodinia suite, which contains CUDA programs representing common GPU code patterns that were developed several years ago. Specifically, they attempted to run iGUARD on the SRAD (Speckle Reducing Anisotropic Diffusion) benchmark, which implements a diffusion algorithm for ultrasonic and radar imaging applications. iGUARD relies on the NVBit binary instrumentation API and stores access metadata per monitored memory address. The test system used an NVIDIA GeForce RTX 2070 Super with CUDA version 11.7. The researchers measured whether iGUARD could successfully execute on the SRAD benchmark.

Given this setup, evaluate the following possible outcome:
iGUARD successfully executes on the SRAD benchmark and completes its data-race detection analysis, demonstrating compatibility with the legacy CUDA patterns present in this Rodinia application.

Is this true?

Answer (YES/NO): NO